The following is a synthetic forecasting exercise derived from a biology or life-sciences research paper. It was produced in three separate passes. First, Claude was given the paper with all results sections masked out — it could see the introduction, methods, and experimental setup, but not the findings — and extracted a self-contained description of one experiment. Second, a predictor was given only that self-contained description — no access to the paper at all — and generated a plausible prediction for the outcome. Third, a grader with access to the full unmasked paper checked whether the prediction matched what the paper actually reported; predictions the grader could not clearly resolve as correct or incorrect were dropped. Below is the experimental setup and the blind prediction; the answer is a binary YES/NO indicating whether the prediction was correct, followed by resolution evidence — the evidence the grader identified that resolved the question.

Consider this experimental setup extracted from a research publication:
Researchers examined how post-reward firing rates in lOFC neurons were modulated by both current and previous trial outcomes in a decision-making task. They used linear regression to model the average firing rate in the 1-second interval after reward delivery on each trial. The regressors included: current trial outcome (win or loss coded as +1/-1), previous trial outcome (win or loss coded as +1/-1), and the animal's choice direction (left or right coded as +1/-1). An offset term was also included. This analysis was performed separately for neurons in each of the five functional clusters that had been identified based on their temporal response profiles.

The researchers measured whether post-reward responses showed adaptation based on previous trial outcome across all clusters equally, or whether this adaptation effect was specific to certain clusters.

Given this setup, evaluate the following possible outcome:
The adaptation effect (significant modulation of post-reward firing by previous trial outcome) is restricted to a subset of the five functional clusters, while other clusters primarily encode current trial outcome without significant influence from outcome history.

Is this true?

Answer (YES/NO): NO